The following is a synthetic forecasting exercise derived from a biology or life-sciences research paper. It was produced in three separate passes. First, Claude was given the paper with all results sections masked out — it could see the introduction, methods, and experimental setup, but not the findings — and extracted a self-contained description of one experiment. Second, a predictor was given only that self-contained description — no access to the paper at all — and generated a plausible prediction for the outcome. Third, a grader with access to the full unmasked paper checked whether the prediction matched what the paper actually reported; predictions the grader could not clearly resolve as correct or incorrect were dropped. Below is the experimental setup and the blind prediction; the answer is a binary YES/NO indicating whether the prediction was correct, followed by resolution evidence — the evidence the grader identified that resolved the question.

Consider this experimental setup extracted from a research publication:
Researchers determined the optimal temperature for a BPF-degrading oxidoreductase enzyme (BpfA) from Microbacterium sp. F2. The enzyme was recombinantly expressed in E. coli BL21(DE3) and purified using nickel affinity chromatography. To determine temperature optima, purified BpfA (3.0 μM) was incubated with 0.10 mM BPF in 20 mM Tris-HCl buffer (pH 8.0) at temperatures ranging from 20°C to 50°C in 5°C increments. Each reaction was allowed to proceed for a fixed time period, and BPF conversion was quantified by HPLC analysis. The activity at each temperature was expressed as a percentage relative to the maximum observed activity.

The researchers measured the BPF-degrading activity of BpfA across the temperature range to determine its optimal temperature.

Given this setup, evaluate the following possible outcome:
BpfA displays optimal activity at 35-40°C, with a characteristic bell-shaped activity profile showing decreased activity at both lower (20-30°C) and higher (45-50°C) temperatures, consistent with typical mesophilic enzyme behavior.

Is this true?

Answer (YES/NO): NO